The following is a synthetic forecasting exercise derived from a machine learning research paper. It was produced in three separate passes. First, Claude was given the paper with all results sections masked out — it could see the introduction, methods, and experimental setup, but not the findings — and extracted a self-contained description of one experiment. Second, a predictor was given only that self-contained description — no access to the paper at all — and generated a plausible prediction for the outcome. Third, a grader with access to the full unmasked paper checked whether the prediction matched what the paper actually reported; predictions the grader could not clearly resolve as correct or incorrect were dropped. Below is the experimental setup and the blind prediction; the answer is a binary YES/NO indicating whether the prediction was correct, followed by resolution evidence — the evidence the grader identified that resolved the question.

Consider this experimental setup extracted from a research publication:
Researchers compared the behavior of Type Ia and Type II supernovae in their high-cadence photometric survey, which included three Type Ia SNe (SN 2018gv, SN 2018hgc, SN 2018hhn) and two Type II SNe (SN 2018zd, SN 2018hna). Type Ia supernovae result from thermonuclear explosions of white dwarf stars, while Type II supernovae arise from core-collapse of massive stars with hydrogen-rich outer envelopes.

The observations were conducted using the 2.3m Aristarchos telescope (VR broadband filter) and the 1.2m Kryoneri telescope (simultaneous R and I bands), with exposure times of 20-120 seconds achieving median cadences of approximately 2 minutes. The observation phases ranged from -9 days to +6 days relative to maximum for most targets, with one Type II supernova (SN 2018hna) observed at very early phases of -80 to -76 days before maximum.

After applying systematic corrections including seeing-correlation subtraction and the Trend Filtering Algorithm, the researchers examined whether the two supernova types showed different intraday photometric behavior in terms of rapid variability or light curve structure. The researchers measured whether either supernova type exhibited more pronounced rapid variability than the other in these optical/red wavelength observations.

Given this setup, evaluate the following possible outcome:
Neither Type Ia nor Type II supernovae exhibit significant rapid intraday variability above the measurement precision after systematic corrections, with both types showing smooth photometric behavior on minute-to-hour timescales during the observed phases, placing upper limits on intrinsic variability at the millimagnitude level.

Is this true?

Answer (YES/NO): NO